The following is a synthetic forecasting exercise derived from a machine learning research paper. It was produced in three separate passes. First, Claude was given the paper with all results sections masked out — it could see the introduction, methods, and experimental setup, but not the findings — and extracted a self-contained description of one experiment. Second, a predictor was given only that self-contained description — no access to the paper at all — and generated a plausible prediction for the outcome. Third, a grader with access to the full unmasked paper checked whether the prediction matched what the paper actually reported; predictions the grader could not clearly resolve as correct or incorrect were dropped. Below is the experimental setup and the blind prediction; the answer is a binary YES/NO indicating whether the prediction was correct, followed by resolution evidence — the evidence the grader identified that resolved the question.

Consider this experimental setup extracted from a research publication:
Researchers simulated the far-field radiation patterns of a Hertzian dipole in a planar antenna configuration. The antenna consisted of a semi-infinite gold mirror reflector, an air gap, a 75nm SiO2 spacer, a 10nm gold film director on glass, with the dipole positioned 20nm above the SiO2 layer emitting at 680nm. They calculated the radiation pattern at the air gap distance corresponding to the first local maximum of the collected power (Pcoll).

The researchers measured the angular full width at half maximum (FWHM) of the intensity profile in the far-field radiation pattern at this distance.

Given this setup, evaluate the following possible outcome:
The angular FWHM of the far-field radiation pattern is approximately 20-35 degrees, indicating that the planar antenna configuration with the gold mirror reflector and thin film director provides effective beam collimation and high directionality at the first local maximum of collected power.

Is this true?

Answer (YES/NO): NO